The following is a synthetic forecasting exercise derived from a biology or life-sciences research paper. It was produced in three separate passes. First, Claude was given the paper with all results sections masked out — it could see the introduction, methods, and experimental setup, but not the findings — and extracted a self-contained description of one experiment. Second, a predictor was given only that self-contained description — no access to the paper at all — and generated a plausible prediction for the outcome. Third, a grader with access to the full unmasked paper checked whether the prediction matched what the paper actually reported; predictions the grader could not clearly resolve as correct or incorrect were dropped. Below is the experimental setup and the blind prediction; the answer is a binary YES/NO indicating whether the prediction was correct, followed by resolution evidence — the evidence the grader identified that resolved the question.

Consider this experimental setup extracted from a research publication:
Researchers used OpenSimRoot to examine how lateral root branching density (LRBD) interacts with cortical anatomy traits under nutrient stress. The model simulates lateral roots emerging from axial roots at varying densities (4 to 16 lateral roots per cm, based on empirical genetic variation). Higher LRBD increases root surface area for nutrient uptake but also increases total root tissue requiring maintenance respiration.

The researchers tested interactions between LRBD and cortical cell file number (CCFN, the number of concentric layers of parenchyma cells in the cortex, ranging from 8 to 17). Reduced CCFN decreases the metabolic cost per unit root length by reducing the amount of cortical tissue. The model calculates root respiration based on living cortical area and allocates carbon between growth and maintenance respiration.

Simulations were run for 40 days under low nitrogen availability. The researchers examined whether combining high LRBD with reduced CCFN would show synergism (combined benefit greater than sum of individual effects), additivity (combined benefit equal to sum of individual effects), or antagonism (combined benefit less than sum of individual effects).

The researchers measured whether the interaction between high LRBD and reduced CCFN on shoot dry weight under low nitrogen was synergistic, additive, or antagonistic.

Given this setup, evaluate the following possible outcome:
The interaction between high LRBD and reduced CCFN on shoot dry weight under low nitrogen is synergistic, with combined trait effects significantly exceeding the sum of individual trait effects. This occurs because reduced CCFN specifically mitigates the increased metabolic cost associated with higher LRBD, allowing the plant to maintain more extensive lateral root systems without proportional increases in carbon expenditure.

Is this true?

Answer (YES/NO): NO